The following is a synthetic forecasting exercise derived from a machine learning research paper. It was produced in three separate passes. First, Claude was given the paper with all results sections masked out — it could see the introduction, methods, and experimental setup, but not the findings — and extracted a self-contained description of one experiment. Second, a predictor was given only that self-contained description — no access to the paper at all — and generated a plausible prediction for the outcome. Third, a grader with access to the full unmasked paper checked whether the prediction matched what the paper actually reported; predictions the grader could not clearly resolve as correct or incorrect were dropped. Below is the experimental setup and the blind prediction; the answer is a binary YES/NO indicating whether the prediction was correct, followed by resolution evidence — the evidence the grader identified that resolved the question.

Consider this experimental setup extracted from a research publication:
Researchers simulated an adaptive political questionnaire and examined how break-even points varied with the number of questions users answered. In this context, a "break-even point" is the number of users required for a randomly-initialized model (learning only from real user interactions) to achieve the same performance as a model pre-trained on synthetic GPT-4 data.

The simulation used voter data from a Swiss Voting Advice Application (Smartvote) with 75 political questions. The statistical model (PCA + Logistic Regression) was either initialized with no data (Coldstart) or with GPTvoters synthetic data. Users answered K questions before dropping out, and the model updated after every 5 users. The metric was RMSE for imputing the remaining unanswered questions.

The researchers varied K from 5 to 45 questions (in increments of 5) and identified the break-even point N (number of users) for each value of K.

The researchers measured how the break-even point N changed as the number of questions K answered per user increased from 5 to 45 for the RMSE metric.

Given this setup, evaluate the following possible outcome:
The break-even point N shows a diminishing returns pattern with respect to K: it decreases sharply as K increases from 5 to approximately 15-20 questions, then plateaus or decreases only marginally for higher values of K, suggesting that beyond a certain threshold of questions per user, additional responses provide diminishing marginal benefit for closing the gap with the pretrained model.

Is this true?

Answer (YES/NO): NO